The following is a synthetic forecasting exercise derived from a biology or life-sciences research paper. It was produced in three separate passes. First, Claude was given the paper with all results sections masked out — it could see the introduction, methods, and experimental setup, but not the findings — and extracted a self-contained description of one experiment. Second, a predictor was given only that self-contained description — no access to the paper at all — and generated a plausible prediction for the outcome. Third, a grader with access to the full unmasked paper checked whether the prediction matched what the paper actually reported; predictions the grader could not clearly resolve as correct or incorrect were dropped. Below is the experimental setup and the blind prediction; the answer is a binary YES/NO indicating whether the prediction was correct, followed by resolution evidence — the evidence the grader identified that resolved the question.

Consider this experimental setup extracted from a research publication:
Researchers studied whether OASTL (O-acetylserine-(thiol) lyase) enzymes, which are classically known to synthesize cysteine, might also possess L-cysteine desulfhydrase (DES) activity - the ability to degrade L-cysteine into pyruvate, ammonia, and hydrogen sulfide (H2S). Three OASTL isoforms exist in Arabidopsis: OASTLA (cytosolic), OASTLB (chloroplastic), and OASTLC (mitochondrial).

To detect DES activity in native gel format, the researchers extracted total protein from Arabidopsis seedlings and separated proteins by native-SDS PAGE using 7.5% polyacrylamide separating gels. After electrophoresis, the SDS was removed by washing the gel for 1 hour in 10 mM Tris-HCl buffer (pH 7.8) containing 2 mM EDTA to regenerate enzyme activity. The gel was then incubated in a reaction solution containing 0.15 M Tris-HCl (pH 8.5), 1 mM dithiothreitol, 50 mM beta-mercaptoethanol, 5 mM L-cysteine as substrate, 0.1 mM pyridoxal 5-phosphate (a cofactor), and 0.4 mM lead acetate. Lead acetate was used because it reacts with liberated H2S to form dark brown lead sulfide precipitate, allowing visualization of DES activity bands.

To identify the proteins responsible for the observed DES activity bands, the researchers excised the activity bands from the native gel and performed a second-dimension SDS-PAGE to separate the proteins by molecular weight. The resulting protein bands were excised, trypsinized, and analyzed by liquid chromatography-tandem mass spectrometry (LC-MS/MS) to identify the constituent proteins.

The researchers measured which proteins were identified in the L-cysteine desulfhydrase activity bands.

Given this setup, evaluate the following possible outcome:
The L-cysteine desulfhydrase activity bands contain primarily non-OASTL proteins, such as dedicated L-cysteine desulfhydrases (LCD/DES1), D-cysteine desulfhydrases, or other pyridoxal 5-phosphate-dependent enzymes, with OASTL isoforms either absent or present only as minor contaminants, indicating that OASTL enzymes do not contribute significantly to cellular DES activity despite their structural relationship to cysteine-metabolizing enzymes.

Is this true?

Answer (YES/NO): NO